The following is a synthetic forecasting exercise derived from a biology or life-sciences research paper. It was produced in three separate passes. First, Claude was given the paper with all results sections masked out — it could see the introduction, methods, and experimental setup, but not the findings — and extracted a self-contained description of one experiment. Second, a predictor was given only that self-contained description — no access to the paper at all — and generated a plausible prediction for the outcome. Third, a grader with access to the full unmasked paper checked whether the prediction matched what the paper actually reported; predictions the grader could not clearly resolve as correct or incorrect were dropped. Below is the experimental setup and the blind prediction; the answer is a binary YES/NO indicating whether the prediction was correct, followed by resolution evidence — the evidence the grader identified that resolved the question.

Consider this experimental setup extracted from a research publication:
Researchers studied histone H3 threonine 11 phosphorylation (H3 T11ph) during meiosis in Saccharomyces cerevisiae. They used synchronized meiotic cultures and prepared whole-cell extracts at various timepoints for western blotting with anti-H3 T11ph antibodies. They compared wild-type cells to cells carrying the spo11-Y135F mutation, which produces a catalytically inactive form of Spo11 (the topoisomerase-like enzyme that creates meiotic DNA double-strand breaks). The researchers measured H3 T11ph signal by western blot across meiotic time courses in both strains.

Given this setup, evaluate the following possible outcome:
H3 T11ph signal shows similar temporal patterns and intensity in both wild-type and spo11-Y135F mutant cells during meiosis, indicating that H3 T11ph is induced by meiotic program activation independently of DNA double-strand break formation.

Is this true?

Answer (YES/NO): NO